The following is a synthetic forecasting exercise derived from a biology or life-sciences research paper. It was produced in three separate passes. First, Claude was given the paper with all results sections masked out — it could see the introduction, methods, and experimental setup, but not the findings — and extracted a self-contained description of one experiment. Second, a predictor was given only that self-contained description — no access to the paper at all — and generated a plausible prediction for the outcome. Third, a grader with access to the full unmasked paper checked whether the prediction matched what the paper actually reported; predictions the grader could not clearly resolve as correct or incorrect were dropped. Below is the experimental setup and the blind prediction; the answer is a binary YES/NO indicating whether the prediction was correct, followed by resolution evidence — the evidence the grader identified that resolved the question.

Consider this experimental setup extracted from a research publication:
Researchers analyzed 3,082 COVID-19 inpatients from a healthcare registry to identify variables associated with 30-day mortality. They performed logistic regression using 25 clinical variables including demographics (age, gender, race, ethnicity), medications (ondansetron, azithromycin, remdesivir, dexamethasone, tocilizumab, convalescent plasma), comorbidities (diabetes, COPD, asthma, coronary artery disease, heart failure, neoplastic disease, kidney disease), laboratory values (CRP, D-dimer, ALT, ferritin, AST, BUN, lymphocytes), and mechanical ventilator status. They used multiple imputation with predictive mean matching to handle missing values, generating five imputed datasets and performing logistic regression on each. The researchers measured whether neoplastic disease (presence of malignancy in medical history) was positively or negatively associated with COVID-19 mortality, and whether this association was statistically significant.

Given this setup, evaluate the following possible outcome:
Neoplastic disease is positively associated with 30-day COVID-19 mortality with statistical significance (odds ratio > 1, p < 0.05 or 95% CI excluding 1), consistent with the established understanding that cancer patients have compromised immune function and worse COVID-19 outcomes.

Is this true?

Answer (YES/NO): NO